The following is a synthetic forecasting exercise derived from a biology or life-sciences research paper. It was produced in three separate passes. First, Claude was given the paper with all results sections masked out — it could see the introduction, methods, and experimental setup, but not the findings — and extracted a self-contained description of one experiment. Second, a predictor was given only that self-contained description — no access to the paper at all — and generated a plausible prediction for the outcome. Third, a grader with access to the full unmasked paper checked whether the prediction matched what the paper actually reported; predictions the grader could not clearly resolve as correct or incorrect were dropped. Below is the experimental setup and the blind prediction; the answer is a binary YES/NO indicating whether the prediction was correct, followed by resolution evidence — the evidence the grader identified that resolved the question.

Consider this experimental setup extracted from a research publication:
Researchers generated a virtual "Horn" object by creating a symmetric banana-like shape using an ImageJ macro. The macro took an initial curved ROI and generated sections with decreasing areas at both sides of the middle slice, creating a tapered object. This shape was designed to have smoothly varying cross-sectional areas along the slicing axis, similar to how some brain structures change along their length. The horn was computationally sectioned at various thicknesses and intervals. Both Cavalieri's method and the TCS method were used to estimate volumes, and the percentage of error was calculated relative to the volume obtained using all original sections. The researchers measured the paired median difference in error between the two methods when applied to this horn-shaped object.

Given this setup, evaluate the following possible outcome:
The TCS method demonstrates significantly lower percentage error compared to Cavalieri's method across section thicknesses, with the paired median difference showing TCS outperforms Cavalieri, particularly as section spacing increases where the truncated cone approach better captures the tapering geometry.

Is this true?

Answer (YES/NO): NO